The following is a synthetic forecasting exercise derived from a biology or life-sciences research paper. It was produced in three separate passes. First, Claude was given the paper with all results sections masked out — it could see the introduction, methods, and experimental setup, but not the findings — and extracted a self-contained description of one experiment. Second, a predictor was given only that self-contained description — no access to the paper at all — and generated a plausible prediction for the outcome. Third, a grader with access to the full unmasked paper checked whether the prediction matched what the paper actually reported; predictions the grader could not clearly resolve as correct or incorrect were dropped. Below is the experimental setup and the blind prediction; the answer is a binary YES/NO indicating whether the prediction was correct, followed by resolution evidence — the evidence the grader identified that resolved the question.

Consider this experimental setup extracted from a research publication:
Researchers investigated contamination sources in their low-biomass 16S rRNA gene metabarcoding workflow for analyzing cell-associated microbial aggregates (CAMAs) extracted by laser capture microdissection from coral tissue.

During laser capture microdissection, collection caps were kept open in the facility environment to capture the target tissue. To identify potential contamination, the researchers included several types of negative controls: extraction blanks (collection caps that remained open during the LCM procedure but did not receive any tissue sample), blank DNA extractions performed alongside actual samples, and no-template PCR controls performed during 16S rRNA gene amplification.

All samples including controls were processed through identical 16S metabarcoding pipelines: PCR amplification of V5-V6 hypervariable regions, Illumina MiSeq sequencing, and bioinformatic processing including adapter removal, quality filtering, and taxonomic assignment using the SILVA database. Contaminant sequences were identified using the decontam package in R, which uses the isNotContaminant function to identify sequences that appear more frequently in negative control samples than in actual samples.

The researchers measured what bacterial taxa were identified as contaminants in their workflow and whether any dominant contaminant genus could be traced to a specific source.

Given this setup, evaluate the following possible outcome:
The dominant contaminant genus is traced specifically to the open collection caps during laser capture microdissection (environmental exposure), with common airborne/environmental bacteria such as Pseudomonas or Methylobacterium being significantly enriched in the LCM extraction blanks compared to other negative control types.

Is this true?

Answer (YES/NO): NO